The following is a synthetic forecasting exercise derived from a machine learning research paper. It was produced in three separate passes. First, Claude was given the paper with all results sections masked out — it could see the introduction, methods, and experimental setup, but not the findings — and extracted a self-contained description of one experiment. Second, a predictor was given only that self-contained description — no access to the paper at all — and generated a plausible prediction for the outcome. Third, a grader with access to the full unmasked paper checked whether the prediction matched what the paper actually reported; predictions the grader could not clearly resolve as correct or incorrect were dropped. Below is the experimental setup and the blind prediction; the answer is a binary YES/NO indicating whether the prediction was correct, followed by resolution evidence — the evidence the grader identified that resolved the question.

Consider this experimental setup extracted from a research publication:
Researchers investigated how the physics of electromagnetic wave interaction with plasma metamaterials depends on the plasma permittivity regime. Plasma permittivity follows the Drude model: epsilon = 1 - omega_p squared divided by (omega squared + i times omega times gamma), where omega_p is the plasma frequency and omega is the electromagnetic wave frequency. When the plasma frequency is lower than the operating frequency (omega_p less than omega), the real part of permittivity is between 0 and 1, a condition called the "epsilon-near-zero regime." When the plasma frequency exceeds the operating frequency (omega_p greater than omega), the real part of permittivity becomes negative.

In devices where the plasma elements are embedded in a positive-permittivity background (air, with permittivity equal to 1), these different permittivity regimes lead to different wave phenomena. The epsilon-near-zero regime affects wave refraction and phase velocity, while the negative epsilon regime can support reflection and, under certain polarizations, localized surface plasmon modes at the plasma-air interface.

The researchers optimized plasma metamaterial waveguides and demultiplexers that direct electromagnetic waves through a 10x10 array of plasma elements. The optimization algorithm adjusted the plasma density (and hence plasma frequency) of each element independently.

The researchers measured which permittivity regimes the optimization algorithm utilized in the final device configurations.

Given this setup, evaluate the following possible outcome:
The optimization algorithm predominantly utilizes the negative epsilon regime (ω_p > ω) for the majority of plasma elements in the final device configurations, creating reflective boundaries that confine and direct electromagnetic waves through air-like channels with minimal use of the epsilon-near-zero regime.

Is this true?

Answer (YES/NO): NO